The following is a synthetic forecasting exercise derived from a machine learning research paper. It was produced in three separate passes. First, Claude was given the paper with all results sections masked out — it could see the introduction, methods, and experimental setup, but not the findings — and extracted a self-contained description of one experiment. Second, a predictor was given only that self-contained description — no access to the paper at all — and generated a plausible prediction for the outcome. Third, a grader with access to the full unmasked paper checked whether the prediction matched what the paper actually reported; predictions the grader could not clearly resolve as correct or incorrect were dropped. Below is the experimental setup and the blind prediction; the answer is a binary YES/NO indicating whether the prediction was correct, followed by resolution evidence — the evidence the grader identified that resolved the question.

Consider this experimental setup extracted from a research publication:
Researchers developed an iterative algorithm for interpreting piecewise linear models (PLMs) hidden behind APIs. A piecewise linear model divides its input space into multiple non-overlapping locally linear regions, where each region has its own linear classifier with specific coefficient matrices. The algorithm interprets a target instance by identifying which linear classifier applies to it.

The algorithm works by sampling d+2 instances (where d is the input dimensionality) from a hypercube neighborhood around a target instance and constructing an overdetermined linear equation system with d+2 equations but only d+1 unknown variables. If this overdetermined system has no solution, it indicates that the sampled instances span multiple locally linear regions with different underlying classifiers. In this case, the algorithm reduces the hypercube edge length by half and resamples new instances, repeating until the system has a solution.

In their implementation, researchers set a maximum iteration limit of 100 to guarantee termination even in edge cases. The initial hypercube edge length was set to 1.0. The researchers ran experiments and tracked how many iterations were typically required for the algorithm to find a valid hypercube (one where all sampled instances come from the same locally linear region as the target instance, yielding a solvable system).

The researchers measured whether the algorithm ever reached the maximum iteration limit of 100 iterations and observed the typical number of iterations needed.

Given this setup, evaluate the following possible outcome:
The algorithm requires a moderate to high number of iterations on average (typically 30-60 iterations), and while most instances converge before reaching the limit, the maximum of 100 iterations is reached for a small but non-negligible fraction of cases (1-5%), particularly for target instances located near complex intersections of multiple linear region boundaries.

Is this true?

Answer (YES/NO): NO